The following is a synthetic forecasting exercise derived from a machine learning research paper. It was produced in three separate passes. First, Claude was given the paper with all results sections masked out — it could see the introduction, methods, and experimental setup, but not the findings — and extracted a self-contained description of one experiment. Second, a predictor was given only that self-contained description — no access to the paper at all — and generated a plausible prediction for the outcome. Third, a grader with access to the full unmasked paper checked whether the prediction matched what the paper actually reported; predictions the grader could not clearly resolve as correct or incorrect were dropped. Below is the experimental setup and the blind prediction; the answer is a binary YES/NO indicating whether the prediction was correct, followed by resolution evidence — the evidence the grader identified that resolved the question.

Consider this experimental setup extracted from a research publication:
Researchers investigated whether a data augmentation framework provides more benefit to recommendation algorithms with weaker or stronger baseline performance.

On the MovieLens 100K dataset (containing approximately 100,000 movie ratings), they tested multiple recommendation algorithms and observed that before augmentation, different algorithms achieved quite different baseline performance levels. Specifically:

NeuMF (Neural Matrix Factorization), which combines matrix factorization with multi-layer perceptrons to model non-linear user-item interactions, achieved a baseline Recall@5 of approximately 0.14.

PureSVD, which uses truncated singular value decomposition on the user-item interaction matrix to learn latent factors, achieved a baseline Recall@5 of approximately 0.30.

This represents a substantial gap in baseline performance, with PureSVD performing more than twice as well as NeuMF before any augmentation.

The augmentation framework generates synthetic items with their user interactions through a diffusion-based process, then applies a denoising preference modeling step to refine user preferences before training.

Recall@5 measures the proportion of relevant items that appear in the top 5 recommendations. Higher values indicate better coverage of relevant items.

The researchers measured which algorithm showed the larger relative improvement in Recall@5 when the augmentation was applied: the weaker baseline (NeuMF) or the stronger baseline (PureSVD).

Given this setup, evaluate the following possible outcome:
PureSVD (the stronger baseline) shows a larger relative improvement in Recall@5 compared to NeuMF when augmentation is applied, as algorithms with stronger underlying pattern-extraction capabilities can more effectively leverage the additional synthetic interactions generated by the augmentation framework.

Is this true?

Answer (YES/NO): NO